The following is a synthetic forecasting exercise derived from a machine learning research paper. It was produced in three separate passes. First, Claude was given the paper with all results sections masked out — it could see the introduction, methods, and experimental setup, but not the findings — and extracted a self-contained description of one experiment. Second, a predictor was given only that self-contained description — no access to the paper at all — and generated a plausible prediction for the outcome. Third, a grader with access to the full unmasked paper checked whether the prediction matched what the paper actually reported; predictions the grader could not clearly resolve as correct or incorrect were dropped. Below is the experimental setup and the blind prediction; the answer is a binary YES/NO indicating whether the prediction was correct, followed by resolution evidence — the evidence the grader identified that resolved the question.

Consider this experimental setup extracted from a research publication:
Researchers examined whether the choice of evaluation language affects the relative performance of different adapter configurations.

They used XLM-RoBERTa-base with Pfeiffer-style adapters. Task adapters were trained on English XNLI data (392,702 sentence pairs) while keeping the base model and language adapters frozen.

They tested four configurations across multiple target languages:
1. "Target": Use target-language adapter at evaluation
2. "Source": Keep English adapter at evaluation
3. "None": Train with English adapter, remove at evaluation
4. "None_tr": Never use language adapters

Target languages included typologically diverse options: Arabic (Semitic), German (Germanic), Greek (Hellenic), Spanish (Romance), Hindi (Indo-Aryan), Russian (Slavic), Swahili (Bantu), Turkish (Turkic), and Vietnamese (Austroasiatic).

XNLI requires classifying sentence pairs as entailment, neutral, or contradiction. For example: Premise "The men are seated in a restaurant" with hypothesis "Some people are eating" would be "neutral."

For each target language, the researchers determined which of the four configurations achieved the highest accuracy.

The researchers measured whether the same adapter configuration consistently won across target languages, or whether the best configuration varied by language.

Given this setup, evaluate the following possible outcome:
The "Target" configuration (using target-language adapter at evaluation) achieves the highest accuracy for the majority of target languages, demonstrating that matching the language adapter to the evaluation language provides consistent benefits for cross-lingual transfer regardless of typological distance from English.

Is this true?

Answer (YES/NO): NO